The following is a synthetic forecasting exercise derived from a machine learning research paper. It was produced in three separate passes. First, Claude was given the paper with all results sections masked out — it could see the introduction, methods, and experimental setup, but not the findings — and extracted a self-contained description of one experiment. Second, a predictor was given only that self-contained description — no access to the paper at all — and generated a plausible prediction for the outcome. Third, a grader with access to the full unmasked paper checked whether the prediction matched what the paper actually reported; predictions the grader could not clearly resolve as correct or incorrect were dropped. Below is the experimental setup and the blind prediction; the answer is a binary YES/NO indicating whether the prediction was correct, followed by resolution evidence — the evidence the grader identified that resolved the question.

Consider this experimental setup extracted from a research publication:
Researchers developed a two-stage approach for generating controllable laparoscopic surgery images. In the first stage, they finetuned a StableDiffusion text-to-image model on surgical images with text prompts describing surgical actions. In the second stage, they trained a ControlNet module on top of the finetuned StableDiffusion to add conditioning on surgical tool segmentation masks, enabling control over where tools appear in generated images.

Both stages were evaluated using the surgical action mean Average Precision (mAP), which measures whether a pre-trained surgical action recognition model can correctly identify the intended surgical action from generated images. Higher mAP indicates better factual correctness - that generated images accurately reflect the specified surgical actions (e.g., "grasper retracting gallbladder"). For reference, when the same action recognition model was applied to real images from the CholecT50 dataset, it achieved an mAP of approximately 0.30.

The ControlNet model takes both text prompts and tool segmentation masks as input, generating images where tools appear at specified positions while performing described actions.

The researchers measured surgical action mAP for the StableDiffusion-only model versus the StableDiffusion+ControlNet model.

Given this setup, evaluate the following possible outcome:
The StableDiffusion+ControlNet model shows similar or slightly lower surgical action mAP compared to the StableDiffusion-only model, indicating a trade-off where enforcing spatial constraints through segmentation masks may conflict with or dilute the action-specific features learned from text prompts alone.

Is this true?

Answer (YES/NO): NO